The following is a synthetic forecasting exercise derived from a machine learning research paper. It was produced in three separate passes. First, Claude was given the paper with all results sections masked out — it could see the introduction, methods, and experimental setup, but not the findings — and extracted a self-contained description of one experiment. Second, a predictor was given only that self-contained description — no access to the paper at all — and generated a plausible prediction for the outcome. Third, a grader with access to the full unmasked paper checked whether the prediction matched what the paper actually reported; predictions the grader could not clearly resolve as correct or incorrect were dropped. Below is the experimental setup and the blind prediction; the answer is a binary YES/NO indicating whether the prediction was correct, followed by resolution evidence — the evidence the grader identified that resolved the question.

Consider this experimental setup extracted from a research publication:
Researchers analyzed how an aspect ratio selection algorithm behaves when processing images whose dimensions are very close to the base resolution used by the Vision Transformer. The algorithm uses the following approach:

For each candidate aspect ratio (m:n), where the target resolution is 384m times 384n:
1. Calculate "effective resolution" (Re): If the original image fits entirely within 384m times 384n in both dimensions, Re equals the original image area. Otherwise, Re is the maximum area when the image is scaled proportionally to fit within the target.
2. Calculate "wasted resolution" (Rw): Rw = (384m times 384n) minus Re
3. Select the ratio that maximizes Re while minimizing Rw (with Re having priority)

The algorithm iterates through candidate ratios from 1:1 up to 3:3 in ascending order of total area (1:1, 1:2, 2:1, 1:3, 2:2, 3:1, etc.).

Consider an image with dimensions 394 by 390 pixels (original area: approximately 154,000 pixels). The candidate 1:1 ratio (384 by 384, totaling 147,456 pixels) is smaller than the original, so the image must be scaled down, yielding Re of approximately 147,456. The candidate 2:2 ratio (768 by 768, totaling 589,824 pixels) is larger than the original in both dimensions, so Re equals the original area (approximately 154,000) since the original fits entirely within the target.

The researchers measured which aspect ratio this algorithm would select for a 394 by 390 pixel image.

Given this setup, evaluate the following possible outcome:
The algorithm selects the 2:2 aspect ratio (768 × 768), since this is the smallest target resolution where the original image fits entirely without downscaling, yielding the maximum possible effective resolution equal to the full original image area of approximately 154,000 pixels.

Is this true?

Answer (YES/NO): YES